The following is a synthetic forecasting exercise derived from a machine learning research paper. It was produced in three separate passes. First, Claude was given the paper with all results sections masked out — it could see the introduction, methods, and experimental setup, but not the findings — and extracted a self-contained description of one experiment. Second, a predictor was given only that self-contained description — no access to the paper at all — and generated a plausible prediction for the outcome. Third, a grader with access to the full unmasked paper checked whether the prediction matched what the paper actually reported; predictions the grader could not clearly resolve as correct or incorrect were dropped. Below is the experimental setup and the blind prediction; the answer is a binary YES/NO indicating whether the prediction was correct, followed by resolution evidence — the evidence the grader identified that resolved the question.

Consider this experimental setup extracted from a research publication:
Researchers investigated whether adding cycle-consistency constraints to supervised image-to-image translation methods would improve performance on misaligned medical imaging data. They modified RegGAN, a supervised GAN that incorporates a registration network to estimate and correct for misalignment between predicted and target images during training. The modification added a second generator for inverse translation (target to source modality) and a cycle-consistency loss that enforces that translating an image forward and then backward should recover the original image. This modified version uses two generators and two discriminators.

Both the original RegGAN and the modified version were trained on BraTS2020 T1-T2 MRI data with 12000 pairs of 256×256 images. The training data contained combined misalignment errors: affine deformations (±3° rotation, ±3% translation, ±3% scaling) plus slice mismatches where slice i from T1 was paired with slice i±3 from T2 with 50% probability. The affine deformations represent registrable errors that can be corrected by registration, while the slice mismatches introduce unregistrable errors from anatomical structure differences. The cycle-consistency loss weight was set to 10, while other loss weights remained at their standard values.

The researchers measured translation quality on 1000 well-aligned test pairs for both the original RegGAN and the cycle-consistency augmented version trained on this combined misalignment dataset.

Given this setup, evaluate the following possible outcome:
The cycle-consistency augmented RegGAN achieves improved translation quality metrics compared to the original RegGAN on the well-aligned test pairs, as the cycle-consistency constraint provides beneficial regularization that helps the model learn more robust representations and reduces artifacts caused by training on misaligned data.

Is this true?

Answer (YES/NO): YES